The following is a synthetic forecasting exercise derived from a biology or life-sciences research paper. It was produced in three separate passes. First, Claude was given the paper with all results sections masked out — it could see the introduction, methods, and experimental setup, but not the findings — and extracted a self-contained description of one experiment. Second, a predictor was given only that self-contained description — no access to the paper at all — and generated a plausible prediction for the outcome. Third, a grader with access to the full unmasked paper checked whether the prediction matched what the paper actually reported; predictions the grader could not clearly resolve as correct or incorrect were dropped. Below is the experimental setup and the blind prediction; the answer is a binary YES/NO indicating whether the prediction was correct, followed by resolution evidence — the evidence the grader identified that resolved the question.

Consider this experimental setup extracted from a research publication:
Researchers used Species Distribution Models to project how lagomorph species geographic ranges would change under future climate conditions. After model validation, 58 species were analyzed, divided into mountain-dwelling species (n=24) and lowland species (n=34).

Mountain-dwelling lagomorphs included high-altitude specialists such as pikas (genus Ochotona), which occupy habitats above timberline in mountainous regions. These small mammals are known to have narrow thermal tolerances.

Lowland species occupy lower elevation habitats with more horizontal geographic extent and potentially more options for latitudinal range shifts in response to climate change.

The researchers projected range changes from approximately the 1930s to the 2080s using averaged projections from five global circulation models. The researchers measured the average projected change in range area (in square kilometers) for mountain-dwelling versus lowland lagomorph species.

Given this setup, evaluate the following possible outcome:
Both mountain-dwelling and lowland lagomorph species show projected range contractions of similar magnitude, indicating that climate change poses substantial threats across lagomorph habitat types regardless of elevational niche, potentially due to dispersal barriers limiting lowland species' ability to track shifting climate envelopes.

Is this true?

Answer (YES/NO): NO